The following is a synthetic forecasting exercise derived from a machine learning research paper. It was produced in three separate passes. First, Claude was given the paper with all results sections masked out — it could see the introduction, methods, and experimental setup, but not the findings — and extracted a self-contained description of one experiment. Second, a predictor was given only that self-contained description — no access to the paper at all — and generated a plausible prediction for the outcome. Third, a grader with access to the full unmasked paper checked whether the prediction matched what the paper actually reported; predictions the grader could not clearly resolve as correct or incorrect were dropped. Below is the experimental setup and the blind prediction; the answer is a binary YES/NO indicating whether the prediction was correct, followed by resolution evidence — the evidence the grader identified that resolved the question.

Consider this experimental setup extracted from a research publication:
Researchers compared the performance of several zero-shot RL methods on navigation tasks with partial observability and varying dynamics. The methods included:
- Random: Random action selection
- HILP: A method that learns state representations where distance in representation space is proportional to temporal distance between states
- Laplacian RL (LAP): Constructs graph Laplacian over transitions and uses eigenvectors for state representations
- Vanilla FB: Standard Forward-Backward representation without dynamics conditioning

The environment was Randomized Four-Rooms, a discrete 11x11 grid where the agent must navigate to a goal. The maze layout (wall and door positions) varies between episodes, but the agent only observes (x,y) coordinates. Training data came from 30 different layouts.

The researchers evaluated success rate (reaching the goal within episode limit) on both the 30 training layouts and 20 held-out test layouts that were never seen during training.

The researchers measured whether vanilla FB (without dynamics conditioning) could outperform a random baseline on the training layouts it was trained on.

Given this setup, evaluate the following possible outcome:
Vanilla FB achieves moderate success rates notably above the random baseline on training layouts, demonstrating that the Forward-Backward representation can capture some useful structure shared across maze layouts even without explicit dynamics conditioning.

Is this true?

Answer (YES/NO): NO